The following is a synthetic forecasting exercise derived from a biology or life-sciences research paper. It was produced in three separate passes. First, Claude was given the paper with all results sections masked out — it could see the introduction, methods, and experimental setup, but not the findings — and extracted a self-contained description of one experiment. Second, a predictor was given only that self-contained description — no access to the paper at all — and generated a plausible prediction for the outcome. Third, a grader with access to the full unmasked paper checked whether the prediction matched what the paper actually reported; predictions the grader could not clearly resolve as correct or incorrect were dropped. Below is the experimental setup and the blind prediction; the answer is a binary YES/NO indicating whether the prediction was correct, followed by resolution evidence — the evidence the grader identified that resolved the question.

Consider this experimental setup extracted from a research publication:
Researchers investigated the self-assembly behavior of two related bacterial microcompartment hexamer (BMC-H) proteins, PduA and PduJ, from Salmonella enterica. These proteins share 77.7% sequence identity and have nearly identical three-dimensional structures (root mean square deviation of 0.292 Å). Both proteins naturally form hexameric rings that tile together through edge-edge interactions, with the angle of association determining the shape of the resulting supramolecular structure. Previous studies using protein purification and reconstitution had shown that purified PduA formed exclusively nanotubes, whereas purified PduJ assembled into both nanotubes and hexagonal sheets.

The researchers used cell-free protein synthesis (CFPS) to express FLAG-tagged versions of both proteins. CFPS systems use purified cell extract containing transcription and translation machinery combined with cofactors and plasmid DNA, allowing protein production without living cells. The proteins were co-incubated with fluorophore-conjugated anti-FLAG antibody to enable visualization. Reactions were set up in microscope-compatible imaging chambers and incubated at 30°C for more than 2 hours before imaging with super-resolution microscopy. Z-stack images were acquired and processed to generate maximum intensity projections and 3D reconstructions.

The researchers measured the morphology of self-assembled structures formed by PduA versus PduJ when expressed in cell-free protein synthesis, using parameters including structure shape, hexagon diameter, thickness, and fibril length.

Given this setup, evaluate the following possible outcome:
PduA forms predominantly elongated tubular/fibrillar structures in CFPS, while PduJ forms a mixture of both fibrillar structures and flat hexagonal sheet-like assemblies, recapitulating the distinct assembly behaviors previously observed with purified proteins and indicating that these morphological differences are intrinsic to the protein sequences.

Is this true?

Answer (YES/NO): NO